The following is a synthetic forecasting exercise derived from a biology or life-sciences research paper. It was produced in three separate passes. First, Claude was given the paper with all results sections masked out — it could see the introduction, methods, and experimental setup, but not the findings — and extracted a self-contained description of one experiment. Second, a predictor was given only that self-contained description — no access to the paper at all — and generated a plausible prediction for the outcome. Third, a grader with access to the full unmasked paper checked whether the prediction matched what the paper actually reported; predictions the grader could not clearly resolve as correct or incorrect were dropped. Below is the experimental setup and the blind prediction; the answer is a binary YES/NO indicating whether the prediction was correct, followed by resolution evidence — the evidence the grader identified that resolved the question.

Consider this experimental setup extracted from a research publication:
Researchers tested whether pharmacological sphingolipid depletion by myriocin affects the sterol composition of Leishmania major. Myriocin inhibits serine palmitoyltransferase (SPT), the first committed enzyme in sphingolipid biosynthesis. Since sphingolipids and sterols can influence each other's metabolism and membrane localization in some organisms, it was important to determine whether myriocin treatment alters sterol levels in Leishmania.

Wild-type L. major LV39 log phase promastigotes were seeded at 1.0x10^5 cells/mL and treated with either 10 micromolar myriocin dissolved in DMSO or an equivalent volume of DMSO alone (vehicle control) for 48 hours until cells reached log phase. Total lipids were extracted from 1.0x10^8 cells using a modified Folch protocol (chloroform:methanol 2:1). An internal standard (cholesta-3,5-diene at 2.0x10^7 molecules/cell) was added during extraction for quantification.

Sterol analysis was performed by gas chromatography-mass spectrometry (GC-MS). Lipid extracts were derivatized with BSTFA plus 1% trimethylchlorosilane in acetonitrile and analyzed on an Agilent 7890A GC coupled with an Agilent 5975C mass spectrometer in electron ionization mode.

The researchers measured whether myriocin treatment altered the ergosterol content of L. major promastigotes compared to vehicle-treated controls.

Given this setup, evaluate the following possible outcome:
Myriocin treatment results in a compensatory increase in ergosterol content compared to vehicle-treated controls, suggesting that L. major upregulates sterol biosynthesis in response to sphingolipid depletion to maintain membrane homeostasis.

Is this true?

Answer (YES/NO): NO